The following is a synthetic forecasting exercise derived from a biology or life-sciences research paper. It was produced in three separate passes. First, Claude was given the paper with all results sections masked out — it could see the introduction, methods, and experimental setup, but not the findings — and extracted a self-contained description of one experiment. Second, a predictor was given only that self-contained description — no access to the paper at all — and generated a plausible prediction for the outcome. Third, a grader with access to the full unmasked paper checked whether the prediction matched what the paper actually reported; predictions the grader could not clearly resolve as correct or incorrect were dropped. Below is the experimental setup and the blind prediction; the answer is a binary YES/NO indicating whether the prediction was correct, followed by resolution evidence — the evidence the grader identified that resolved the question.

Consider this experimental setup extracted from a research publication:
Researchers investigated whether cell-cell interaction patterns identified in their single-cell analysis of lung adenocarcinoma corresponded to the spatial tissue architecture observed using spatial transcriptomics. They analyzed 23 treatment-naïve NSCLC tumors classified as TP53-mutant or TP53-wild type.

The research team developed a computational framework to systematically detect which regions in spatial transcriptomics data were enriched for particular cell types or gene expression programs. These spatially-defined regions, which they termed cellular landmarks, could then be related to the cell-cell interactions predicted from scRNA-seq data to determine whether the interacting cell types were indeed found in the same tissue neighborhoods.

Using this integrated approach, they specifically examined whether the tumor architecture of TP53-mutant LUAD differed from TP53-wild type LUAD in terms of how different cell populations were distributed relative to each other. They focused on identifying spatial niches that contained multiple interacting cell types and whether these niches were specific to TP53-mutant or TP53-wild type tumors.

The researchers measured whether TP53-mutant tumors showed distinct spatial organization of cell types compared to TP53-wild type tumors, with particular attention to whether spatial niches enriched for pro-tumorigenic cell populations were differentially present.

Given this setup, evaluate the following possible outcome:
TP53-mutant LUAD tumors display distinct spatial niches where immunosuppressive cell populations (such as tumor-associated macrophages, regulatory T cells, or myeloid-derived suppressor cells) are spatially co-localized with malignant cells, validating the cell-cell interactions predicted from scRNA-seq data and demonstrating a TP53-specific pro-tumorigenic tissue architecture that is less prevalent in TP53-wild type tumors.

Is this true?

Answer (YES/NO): NO